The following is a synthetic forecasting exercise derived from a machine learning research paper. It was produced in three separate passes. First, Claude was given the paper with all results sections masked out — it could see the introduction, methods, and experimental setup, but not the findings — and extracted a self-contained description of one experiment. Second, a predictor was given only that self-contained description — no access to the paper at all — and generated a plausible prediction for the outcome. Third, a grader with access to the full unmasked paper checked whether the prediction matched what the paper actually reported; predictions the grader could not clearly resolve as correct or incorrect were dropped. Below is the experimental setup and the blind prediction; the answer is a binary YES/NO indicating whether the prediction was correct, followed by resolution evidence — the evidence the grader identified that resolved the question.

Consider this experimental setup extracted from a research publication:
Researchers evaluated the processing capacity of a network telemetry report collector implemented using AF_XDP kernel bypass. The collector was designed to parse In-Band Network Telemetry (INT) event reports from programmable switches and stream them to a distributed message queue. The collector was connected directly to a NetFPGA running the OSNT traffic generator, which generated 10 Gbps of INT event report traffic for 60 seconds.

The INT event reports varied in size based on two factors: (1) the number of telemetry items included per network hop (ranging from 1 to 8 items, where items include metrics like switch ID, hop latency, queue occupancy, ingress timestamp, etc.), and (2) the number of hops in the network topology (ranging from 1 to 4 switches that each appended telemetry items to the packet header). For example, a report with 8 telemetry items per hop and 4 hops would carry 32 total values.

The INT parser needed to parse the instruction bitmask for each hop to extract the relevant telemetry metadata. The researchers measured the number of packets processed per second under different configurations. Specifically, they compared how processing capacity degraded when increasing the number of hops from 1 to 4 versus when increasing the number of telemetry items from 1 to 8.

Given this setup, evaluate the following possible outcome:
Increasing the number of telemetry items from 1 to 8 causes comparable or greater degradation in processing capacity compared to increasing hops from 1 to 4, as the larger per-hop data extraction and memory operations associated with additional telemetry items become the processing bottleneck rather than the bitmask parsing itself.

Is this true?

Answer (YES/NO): NO